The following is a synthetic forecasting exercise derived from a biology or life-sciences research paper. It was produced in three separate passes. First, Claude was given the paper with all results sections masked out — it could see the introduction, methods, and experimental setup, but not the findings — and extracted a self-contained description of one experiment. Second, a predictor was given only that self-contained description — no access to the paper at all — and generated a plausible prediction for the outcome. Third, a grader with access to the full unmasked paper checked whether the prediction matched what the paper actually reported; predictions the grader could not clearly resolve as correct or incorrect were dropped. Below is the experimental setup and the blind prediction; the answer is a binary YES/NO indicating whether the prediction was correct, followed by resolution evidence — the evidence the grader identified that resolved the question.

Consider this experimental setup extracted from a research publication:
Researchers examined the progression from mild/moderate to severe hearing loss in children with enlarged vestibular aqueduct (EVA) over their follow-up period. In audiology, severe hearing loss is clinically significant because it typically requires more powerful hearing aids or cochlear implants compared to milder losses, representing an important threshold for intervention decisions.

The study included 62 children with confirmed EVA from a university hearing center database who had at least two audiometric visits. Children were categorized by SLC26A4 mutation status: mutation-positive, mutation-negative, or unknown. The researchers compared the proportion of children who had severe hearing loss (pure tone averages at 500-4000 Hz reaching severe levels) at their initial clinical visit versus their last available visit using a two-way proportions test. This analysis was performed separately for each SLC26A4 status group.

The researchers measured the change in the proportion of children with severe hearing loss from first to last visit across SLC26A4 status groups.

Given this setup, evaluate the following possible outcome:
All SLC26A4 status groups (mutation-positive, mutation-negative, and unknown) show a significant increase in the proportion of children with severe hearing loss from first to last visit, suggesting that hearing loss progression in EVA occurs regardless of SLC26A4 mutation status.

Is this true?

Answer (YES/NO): NO